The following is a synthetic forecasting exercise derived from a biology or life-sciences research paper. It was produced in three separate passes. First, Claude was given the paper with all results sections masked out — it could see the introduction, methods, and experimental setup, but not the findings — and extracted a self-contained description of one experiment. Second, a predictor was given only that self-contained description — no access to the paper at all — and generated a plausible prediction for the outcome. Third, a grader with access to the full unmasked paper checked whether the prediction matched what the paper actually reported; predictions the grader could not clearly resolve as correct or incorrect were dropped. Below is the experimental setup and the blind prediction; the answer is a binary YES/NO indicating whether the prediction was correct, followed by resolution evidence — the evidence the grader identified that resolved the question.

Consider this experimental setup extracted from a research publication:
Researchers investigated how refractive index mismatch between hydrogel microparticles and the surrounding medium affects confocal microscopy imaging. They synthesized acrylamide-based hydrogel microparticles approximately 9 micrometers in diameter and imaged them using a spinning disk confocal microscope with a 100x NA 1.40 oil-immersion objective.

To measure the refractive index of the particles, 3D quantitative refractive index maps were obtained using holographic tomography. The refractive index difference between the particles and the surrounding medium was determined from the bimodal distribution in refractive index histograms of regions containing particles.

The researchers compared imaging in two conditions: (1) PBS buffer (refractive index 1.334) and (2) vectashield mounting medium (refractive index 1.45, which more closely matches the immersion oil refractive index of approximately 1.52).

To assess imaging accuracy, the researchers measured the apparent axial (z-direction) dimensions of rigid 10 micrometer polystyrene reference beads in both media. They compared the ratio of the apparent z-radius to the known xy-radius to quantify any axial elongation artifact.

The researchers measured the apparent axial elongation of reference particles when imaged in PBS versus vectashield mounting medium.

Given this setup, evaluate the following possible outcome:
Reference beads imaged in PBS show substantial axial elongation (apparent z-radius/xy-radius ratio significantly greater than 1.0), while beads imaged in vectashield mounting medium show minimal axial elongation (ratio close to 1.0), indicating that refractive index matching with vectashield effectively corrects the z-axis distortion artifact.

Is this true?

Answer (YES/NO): YES